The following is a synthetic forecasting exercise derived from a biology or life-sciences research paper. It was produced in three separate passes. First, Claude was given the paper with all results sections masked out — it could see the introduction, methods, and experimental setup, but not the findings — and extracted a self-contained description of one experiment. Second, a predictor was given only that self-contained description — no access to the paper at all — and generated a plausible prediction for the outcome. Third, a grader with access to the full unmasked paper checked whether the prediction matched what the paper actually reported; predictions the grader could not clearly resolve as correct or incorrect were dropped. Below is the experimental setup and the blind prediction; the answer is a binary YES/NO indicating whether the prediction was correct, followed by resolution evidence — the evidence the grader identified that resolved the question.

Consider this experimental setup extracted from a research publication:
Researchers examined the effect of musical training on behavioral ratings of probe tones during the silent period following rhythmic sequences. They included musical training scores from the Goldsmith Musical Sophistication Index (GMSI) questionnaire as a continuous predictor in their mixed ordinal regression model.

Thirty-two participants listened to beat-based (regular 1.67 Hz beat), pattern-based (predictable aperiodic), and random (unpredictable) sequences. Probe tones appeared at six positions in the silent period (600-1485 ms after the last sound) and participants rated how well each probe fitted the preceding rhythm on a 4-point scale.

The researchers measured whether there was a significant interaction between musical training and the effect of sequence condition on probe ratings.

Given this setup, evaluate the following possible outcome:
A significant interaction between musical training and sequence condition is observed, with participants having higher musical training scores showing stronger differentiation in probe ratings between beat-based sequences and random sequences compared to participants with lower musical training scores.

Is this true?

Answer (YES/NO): YES